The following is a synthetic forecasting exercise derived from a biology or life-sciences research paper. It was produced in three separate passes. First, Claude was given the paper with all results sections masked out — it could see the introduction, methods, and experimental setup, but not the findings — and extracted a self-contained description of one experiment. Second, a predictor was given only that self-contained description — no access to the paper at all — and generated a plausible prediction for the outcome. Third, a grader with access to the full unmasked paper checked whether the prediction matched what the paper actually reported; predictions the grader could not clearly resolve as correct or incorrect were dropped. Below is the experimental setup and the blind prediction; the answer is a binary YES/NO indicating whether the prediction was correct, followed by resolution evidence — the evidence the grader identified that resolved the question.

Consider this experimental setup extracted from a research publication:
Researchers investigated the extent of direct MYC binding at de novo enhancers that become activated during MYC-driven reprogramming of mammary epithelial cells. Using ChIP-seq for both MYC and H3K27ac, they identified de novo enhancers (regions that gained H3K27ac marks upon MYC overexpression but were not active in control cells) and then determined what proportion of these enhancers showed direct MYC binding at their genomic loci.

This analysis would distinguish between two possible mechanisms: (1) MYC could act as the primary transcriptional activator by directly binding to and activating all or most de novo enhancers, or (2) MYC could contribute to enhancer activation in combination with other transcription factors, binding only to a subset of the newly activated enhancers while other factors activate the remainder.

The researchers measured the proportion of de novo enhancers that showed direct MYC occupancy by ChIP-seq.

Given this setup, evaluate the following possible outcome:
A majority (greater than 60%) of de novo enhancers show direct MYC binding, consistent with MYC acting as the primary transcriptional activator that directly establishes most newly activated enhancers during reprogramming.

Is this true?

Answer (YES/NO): NO